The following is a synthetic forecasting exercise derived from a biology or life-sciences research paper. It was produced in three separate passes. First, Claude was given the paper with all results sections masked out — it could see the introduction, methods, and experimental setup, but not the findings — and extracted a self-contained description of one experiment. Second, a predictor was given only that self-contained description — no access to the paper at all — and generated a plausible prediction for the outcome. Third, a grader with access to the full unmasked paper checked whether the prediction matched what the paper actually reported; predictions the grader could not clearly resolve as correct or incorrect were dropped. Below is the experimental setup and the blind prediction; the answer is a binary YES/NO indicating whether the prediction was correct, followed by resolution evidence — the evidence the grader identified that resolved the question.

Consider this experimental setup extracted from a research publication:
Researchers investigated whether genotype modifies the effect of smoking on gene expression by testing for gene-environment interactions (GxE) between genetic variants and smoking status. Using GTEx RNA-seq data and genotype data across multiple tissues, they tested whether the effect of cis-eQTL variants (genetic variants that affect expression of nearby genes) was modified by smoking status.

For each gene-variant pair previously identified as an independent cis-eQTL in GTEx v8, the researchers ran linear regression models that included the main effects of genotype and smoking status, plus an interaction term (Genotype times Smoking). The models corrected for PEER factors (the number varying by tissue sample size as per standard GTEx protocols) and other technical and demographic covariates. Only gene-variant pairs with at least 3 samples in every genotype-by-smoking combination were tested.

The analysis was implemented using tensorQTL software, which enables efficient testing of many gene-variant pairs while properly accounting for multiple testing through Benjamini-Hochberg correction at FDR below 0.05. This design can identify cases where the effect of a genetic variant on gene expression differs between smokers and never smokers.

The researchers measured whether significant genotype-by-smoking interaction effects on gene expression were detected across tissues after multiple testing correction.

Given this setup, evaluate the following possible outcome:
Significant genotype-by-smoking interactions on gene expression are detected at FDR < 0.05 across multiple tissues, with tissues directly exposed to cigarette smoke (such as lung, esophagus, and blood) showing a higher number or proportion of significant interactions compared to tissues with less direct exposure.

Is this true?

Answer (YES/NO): NO